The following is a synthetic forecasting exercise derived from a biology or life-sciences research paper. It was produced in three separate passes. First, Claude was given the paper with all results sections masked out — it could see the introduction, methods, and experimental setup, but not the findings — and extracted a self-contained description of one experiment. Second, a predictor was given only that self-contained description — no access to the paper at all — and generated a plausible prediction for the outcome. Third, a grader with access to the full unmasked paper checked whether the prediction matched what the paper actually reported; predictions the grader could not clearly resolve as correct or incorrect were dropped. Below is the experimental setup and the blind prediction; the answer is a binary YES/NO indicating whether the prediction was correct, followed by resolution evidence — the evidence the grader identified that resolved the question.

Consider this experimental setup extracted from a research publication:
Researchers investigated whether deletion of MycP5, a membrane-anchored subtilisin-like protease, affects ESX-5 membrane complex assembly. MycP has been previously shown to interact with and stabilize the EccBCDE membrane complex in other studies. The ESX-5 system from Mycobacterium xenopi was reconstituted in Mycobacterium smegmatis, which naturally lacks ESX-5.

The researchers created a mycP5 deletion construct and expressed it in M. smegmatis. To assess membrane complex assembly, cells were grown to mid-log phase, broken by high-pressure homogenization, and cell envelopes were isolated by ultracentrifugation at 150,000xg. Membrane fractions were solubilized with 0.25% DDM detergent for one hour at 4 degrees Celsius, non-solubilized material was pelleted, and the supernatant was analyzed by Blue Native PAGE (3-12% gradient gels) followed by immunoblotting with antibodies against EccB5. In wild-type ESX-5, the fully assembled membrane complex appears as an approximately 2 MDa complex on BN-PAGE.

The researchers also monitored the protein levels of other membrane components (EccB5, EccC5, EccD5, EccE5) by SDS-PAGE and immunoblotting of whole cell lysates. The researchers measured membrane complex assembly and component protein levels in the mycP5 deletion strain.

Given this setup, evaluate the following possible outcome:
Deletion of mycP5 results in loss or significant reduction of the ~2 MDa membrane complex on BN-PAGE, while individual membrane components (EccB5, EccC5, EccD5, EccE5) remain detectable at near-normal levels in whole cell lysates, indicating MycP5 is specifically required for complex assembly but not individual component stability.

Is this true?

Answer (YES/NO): NO